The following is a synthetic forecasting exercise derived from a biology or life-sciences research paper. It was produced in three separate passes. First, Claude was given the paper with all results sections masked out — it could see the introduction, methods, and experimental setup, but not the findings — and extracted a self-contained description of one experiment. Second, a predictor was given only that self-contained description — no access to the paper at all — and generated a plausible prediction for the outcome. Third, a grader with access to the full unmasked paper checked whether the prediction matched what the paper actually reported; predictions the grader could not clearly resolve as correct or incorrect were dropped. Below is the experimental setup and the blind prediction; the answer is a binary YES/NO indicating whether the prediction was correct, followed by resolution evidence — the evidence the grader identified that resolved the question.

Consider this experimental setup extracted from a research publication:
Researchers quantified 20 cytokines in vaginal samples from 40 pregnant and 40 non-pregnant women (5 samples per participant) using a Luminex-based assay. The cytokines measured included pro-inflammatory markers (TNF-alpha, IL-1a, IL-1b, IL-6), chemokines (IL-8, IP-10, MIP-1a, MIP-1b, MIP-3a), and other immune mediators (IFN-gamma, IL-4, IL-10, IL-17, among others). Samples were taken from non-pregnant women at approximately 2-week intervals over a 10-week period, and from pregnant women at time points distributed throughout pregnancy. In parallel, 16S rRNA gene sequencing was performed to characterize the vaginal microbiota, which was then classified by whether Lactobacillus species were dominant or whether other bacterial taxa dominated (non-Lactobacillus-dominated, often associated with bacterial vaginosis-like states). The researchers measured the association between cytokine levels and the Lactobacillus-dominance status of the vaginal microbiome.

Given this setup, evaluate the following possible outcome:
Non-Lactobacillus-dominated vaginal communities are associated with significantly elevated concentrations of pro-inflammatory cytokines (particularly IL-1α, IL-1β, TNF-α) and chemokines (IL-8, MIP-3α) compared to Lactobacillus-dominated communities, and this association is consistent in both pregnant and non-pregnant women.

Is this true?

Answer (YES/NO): NO